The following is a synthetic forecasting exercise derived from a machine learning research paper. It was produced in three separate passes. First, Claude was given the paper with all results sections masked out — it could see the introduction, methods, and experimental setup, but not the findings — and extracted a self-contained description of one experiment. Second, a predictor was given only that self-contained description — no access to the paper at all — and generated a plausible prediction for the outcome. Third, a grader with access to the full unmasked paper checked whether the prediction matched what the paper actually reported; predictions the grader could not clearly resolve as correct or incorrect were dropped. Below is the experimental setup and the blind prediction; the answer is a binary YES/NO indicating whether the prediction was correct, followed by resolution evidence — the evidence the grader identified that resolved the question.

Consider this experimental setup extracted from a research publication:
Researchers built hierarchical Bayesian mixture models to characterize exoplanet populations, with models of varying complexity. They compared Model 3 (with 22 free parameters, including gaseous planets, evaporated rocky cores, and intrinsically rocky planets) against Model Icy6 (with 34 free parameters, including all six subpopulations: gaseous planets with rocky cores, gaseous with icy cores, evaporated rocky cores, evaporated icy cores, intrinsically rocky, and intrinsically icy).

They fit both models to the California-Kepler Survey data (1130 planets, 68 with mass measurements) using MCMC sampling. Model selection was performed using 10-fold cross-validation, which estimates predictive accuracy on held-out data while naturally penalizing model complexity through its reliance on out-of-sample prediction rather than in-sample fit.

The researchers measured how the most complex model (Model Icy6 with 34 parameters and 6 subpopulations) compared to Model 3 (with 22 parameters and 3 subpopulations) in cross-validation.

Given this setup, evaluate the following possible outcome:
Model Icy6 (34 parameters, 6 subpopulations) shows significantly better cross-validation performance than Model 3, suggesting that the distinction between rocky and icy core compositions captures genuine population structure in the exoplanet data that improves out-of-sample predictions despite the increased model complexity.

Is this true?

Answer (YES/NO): NO